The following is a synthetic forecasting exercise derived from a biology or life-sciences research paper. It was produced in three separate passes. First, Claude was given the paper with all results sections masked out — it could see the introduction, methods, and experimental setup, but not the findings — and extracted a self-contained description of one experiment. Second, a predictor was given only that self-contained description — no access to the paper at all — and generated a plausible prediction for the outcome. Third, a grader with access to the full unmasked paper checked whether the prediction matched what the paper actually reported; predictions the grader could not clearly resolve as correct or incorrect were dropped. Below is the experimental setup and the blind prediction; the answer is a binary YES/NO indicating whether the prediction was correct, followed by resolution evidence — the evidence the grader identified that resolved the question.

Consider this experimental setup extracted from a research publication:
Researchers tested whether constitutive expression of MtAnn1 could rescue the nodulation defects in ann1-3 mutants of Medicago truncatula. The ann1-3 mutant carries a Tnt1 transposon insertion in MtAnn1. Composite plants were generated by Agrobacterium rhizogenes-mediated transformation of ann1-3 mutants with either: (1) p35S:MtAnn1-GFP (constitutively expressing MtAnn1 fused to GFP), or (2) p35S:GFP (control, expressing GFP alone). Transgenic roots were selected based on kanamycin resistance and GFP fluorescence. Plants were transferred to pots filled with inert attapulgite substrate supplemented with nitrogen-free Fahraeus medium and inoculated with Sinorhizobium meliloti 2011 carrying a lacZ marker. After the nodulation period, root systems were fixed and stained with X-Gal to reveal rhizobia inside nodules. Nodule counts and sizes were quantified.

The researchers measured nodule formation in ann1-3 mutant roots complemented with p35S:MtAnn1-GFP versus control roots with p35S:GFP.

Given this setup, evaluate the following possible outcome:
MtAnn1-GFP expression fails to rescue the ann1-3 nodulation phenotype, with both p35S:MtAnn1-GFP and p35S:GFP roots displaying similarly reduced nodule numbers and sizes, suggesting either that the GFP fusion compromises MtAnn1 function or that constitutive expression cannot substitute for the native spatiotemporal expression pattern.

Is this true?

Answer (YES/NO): NO